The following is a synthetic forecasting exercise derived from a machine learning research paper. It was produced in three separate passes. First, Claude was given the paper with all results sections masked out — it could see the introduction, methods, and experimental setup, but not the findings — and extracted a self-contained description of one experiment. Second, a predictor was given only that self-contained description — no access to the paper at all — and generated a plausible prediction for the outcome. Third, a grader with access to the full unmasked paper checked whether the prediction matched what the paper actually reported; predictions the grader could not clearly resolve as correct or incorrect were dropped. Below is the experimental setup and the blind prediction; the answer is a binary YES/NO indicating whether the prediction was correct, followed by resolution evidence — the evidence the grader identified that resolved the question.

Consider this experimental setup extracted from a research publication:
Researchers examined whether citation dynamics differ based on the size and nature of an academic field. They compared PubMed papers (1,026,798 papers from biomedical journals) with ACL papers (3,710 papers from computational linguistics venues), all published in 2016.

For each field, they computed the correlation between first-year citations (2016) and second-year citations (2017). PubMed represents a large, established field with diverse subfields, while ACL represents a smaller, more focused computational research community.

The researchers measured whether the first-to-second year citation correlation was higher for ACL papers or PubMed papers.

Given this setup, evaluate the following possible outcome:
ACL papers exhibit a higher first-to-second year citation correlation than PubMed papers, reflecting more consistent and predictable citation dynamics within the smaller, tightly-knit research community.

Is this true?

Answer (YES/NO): YES